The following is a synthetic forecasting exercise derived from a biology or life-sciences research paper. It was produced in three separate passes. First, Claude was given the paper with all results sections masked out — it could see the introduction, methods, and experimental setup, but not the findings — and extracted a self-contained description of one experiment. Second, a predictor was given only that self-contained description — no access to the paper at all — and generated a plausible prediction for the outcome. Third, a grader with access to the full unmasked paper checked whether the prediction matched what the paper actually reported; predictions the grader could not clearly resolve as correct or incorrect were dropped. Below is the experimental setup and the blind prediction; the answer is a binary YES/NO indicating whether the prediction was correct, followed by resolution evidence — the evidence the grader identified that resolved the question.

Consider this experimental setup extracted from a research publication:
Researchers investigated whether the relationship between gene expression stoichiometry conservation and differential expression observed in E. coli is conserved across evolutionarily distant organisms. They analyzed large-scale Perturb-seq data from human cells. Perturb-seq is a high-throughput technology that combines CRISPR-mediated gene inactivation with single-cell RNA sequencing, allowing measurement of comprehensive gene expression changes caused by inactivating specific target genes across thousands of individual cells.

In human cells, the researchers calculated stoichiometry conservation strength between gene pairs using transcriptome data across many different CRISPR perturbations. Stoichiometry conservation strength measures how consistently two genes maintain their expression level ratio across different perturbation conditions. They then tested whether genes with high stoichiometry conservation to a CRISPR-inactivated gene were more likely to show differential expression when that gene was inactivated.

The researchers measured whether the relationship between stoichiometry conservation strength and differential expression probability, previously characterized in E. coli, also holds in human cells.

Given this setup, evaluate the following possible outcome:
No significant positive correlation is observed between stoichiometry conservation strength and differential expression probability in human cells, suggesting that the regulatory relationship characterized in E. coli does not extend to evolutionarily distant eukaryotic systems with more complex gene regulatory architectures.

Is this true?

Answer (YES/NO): NO